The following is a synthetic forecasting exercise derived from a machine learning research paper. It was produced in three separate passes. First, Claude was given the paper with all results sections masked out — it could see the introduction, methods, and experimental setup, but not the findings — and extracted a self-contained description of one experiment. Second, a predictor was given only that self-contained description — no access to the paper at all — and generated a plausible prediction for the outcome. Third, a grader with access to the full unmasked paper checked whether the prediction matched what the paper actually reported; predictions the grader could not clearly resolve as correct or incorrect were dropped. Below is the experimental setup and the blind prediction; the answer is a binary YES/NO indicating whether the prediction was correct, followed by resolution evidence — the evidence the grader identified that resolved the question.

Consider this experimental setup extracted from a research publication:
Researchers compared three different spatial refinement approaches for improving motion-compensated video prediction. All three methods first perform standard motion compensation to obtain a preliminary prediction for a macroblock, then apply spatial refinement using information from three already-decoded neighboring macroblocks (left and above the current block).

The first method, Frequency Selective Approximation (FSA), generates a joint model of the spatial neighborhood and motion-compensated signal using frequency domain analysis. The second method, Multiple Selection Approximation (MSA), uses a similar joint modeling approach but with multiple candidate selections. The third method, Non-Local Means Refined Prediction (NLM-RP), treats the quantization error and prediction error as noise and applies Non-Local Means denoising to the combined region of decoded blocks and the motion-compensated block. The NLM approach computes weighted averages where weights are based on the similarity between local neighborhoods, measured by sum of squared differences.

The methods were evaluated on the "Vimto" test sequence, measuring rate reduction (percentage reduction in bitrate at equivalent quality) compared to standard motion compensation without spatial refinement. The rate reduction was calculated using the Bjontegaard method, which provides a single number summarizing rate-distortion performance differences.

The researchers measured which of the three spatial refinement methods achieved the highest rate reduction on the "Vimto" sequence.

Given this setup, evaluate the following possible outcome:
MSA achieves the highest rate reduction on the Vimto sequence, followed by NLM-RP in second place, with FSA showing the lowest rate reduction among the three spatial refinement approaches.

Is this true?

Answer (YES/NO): YES